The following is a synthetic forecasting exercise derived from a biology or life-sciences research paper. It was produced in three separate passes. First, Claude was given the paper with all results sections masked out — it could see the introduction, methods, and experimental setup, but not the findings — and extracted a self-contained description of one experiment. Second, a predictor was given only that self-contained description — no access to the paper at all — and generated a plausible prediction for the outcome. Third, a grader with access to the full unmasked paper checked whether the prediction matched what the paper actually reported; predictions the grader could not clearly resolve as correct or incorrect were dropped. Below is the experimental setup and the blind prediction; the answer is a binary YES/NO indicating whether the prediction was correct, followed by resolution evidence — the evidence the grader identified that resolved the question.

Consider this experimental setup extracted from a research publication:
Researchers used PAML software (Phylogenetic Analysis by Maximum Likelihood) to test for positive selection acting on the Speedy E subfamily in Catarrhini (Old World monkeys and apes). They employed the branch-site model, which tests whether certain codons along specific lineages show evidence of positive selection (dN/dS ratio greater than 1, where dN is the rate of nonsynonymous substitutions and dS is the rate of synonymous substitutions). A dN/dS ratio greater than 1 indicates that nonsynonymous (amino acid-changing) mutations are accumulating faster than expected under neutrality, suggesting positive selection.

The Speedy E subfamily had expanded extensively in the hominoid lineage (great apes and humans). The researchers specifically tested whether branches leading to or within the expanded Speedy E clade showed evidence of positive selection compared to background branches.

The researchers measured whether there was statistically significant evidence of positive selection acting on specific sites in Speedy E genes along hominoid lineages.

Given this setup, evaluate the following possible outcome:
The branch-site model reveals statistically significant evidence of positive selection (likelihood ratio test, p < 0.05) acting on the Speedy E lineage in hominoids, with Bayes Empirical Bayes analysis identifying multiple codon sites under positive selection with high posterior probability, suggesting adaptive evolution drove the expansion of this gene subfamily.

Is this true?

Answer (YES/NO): YES